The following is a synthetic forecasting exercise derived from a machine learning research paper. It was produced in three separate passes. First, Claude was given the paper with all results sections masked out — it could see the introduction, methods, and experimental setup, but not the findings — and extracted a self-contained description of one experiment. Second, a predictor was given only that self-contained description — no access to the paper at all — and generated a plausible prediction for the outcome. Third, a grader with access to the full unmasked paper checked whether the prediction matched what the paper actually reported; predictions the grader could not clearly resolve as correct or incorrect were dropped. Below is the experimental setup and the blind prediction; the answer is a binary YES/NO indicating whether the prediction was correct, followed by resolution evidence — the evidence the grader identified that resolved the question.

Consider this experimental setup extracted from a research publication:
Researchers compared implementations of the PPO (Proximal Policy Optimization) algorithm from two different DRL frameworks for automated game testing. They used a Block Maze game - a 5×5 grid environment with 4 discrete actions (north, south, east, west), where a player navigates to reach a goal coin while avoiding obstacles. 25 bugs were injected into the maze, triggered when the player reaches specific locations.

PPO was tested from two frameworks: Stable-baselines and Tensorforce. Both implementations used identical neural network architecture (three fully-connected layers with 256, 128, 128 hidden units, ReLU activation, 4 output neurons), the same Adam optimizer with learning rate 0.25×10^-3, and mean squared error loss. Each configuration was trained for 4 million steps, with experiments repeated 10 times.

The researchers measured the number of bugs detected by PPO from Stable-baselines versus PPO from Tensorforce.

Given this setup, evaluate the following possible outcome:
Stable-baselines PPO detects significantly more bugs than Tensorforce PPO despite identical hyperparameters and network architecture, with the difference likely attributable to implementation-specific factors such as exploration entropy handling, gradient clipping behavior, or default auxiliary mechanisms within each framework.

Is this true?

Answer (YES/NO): YES